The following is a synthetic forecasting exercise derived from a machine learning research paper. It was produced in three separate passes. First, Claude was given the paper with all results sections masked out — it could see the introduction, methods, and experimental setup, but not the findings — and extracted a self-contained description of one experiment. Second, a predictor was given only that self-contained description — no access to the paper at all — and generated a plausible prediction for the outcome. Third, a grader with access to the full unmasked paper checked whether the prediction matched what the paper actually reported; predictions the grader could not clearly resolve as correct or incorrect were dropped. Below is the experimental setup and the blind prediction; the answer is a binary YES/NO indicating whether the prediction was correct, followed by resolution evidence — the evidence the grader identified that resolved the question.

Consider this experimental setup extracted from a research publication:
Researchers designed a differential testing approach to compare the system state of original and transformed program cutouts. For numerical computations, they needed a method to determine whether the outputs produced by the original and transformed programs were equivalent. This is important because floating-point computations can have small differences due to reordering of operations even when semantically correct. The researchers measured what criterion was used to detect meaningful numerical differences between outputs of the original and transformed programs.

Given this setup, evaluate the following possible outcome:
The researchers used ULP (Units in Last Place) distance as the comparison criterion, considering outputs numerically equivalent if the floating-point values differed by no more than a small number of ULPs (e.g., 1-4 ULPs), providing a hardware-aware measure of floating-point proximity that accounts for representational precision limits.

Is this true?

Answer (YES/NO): NO